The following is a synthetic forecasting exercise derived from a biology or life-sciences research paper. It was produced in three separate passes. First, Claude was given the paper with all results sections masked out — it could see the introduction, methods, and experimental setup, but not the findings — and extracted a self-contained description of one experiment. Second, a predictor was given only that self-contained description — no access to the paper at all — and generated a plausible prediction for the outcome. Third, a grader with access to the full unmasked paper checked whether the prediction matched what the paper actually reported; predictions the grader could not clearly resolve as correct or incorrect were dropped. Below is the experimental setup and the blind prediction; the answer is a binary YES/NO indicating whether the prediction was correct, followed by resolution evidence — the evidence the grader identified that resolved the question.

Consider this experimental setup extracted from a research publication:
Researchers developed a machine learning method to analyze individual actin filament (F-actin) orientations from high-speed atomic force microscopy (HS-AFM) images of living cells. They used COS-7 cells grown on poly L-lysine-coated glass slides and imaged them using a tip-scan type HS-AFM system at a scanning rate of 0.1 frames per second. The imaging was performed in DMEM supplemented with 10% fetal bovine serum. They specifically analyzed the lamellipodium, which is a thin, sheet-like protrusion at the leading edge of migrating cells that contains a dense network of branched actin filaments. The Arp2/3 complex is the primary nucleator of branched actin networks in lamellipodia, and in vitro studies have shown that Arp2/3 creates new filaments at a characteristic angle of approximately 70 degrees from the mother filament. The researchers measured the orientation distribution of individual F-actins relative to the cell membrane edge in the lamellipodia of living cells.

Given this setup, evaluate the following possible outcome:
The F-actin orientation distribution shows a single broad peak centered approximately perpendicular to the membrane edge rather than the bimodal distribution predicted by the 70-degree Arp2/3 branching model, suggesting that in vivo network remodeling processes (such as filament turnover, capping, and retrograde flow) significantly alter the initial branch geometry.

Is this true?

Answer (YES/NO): NO